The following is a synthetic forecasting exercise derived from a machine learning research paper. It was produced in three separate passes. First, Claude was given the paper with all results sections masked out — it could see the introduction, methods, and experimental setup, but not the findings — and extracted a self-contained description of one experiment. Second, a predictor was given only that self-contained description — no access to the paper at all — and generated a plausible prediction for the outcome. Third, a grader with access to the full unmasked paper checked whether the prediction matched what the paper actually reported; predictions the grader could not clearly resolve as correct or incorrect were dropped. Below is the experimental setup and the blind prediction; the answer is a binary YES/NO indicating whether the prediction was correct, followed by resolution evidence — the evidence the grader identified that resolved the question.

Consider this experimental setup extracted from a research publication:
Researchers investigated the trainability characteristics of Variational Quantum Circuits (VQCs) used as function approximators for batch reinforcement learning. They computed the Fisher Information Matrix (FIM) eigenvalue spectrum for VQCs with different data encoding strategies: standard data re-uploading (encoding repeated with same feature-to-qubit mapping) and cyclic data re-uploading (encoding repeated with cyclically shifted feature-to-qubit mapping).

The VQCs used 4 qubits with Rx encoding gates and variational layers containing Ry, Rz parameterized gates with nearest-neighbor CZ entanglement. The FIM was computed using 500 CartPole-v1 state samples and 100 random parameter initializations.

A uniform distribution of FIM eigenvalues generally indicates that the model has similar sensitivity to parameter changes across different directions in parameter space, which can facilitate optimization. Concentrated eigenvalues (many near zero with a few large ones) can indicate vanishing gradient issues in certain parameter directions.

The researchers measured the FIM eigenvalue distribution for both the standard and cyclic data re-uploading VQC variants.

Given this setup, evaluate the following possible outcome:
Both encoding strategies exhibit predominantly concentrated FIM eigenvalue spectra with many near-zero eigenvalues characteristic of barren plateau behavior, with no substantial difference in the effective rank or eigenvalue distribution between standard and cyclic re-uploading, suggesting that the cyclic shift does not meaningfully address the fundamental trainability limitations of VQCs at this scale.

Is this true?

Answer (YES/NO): NO